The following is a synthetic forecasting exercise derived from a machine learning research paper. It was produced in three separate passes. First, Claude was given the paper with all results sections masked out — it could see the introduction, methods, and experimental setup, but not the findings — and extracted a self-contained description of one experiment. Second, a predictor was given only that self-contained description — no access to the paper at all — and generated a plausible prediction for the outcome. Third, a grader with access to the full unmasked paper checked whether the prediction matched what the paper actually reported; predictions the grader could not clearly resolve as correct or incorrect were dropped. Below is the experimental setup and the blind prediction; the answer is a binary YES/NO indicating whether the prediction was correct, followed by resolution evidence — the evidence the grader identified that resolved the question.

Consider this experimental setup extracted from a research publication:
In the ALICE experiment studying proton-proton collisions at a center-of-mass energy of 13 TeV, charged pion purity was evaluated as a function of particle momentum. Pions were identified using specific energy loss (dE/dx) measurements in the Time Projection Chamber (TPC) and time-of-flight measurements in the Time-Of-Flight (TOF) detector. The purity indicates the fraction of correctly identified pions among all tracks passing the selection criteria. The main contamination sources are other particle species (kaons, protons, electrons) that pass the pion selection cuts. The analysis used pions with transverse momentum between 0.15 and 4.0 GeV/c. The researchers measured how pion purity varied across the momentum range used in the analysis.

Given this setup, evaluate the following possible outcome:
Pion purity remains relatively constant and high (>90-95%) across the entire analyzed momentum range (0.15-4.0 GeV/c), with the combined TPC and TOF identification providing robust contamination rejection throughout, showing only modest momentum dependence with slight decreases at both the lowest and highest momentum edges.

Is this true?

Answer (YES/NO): NO